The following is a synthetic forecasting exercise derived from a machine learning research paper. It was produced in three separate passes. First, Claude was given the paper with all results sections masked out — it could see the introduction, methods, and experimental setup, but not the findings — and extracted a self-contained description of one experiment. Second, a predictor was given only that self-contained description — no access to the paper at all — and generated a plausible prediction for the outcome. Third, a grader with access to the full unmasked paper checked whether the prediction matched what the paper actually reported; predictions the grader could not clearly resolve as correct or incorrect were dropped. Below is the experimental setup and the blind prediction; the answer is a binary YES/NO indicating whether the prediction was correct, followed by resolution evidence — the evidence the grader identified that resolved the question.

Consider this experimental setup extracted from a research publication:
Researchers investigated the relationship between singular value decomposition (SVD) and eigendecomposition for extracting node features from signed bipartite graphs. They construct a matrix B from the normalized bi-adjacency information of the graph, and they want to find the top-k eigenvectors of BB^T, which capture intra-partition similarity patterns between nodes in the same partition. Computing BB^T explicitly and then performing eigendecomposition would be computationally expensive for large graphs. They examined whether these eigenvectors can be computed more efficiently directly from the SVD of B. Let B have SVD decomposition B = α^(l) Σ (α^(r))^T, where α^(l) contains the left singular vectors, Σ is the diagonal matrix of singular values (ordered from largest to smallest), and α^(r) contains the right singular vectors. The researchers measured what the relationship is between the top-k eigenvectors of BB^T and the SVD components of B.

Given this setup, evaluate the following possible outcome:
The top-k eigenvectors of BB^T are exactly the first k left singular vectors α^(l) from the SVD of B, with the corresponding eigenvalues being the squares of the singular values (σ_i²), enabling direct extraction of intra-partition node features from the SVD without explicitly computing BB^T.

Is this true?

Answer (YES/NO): YES